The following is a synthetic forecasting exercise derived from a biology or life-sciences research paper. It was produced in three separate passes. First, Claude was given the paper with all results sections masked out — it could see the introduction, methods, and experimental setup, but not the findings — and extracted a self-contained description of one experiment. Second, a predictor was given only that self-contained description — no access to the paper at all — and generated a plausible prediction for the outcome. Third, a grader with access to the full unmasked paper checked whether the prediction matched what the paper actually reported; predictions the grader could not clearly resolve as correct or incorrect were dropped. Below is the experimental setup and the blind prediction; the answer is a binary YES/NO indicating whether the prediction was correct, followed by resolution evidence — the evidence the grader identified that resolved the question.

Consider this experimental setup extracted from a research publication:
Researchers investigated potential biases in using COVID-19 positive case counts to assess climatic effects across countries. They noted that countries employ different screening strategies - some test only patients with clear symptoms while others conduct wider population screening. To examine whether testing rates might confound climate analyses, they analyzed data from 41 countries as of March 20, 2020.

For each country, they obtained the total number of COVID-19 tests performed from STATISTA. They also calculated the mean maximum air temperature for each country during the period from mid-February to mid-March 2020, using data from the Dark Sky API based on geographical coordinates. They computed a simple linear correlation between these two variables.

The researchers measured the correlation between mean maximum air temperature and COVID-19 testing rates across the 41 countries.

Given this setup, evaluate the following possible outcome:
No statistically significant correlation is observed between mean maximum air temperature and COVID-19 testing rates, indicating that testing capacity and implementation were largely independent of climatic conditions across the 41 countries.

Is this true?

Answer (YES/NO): NO